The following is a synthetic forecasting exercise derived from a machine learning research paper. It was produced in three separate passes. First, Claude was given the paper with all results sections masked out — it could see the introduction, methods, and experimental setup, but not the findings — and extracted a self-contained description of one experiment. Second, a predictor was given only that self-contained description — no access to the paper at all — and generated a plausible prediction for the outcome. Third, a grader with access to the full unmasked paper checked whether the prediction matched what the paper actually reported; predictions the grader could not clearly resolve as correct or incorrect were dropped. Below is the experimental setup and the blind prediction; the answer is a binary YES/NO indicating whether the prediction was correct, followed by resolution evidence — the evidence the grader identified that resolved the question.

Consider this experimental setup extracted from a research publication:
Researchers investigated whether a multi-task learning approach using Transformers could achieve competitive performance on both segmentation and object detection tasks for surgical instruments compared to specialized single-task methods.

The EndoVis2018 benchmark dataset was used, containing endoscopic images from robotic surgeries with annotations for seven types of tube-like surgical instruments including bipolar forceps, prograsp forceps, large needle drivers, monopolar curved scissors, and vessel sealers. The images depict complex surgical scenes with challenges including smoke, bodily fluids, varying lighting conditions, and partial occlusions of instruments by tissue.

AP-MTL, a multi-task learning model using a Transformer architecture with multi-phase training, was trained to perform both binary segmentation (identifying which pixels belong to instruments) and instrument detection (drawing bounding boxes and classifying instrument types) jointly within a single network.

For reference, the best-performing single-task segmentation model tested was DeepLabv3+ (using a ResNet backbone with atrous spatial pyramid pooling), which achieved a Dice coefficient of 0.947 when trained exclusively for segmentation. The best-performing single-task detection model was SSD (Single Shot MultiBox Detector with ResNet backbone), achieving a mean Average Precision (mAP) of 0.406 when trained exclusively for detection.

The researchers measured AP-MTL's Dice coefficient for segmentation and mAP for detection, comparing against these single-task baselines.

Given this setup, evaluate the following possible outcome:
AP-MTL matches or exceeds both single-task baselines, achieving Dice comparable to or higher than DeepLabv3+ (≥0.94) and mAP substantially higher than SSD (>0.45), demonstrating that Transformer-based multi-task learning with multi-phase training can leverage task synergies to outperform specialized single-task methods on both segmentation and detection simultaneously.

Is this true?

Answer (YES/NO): NO